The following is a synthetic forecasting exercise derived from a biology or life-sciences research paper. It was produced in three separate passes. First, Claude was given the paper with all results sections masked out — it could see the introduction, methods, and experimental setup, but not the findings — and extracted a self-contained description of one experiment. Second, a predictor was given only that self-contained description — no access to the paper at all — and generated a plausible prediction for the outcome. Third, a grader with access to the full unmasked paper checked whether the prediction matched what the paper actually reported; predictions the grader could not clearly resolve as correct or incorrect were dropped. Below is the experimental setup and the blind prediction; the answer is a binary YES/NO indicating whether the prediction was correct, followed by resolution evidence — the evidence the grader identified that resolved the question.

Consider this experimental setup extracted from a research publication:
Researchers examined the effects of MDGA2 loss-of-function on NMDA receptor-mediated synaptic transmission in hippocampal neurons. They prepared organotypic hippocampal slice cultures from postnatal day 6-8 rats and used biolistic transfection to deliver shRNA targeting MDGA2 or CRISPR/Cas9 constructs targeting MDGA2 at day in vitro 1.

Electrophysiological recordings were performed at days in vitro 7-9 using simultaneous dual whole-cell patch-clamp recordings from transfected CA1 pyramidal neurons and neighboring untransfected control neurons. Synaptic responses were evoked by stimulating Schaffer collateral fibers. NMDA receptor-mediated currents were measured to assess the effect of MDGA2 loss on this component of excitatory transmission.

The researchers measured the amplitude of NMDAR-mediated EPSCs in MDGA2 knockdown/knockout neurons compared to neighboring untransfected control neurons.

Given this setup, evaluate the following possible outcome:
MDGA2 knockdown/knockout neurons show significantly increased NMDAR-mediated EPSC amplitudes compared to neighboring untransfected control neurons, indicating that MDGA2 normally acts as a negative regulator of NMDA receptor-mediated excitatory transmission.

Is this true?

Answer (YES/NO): NO